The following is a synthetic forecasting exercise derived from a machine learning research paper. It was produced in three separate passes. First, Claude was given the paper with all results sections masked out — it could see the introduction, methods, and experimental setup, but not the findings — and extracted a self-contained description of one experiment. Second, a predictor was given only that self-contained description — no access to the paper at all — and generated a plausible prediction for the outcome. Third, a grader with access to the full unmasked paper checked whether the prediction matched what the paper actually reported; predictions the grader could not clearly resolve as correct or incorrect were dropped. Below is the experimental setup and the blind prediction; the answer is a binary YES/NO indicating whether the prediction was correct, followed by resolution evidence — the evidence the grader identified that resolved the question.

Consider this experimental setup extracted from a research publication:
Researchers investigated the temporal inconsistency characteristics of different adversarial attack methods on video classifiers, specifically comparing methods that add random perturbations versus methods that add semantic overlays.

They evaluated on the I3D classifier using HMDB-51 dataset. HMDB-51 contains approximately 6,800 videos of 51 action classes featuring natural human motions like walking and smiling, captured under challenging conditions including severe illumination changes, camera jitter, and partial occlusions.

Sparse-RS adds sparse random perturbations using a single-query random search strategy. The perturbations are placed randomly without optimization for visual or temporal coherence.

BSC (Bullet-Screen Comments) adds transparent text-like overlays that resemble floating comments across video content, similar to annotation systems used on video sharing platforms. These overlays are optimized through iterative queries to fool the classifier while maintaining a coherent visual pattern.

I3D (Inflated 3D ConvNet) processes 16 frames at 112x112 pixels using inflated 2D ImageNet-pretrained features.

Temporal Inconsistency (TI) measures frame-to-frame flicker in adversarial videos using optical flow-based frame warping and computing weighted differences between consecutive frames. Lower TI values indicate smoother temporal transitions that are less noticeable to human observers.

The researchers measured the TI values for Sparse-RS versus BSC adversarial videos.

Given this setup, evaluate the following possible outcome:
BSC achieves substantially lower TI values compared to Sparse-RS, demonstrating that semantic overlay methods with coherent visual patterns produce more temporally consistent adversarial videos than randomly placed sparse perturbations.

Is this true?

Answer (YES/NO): YES